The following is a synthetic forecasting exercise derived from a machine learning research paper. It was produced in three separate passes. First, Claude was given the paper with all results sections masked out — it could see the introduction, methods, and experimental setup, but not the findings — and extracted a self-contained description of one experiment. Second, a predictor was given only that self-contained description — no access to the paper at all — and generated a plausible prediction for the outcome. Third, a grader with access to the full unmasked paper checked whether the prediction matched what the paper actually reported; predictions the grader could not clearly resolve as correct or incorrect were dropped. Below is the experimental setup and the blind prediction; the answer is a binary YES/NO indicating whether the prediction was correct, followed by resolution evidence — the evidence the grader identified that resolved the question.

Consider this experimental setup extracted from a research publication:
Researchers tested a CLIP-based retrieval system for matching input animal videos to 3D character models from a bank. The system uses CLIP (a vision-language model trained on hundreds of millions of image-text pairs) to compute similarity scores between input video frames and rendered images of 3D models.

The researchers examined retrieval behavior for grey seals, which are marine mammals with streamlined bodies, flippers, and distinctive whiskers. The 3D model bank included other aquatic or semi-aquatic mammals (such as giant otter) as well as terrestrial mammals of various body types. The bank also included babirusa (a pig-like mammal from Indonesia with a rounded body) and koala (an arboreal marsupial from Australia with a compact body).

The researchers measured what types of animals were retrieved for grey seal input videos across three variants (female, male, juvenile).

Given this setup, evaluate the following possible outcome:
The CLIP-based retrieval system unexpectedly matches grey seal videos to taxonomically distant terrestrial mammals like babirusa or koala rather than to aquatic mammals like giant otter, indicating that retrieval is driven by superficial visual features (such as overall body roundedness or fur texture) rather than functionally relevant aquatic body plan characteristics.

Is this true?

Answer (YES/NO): NO